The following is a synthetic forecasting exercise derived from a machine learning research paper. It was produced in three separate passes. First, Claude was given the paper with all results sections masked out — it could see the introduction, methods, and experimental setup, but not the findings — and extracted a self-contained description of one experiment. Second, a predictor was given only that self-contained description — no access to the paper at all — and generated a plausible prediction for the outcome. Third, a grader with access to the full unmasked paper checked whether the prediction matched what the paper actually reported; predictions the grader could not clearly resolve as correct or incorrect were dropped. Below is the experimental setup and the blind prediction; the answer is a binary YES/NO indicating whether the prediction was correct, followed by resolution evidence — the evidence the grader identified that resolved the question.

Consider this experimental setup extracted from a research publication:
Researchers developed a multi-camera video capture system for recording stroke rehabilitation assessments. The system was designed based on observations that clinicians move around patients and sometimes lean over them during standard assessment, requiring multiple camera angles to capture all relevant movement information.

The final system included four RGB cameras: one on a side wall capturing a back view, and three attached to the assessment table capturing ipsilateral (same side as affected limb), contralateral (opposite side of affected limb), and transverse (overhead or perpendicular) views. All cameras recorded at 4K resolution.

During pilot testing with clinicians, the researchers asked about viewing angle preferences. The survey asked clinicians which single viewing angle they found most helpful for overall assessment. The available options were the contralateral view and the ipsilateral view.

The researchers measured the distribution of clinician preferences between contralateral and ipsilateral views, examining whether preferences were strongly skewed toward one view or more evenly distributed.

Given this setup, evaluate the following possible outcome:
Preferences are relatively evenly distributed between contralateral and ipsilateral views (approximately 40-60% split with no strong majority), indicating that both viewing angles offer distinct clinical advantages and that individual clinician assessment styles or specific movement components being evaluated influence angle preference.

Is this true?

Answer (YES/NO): YES